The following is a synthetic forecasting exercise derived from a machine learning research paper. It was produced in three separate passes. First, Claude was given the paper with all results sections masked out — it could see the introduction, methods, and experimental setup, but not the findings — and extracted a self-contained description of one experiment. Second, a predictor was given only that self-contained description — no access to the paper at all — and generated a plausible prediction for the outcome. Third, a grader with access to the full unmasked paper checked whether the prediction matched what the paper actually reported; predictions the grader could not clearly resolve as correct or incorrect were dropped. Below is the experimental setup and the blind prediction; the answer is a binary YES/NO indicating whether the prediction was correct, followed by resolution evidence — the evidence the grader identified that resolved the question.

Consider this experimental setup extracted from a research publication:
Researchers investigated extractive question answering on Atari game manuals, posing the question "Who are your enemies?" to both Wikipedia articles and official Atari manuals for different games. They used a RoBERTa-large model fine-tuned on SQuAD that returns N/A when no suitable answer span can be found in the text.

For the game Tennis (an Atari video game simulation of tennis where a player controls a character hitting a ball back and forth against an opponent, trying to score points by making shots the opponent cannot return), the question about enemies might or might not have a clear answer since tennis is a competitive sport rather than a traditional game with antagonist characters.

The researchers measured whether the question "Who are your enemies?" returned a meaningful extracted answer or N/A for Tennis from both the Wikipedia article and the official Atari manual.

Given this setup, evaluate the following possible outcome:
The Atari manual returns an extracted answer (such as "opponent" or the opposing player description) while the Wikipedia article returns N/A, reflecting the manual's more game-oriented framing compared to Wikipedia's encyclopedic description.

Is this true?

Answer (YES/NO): NO